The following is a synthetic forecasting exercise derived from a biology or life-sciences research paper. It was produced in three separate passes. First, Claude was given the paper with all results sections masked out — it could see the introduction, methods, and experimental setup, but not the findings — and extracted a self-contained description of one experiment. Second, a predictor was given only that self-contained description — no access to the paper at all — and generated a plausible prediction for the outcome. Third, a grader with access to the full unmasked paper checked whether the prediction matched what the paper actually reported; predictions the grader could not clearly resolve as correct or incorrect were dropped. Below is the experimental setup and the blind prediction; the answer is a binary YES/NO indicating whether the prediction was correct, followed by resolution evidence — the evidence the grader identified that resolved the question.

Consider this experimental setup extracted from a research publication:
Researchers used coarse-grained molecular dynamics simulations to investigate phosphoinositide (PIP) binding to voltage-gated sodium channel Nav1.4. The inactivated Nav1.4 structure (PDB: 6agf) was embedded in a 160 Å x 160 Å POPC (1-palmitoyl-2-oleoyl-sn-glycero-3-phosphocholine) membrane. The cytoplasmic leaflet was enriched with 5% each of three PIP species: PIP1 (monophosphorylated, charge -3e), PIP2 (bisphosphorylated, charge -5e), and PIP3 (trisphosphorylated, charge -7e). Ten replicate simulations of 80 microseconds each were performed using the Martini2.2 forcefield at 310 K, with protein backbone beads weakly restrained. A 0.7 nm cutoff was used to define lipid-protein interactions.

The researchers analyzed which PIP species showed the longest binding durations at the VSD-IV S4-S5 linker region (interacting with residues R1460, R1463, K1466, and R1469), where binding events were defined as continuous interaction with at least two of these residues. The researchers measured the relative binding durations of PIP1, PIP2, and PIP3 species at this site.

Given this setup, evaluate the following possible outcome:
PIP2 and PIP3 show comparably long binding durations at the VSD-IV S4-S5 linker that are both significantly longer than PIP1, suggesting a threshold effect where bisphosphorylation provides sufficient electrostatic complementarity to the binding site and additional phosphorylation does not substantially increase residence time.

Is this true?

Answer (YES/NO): NO